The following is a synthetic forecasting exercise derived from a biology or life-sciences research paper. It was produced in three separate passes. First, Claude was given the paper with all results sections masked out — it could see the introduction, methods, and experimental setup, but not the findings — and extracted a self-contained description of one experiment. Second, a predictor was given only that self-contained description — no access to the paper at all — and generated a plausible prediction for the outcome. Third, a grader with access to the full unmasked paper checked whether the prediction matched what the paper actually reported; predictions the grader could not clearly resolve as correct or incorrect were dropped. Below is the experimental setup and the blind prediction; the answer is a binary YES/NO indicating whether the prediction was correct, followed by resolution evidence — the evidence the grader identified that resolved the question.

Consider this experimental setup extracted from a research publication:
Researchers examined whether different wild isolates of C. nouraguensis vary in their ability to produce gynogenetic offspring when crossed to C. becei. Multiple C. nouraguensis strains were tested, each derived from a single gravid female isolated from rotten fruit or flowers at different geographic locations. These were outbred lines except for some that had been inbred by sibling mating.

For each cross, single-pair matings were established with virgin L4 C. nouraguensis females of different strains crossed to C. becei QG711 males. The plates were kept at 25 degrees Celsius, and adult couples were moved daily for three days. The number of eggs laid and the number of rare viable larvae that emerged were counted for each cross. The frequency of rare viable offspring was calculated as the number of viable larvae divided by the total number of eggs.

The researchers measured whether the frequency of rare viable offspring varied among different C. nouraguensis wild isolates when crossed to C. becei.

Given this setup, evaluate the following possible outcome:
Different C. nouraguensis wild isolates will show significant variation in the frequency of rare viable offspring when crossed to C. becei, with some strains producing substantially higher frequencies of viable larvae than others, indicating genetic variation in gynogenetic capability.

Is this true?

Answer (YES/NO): YES